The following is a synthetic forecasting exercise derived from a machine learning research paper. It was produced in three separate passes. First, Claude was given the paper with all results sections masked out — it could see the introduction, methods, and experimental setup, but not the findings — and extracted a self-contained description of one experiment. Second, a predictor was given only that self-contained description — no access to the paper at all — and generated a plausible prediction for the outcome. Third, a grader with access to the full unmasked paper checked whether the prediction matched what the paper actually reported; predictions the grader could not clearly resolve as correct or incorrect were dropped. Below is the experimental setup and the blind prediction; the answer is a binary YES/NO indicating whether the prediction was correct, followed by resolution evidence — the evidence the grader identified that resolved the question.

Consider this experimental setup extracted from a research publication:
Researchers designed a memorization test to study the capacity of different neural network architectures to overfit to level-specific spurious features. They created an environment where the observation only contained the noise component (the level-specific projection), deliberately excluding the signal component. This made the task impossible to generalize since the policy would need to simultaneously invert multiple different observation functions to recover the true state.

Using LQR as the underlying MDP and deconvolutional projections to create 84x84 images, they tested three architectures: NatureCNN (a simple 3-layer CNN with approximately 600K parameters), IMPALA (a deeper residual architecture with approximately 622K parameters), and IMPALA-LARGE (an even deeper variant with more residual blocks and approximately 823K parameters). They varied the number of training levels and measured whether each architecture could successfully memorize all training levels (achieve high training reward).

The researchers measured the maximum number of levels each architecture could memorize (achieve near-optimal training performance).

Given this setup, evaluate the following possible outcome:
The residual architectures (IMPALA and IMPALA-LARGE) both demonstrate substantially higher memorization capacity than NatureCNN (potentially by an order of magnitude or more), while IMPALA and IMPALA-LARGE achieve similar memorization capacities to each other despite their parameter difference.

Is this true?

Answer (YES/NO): NO